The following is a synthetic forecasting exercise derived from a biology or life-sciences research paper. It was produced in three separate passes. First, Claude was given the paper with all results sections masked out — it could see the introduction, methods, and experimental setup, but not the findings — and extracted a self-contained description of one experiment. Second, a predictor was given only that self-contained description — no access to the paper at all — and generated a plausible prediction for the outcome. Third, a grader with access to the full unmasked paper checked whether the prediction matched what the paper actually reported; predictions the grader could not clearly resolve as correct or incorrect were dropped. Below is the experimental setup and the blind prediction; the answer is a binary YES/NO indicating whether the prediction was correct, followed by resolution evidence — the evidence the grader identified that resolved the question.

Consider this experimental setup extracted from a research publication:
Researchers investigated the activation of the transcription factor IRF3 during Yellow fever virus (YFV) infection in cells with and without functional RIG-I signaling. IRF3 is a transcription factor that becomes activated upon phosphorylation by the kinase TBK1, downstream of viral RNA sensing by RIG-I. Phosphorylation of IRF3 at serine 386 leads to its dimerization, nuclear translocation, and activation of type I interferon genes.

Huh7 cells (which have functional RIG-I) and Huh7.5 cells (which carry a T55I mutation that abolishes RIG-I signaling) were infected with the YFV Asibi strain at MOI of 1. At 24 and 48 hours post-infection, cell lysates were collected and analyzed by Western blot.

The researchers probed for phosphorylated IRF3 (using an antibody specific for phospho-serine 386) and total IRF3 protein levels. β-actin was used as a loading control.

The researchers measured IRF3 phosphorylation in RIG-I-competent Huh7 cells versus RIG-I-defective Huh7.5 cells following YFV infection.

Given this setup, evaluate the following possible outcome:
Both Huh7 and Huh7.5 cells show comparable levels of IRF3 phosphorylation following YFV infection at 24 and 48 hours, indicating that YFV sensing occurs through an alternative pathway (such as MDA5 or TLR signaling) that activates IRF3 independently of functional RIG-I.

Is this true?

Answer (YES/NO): NO